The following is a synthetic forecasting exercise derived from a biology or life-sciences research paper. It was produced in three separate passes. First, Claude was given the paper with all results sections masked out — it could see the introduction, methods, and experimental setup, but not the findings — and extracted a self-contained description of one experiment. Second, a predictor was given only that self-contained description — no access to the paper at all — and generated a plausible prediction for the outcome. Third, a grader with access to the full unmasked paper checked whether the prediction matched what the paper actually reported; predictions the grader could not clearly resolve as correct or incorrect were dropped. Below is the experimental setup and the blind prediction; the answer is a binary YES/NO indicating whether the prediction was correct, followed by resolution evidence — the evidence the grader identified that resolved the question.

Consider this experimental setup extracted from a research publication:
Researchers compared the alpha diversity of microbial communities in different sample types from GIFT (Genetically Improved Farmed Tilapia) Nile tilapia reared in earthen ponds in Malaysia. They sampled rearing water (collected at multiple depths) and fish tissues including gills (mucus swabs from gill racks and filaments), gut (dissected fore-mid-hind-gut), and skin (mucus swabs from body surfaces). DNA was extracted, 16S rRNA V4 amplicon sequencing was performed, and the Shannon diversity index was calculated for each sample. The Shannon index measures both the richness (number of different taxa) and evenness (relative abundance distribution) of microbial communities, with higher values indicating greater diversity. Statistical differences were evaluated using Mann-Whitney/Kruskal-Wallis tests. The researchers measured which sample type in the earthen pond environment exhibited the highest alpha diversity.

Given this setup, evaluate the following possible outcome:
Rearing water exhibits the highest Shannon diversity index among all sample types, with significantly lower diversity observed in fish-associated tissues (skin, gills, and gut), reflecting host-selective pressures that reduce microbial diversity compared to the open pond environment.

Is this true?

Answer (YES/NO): NO